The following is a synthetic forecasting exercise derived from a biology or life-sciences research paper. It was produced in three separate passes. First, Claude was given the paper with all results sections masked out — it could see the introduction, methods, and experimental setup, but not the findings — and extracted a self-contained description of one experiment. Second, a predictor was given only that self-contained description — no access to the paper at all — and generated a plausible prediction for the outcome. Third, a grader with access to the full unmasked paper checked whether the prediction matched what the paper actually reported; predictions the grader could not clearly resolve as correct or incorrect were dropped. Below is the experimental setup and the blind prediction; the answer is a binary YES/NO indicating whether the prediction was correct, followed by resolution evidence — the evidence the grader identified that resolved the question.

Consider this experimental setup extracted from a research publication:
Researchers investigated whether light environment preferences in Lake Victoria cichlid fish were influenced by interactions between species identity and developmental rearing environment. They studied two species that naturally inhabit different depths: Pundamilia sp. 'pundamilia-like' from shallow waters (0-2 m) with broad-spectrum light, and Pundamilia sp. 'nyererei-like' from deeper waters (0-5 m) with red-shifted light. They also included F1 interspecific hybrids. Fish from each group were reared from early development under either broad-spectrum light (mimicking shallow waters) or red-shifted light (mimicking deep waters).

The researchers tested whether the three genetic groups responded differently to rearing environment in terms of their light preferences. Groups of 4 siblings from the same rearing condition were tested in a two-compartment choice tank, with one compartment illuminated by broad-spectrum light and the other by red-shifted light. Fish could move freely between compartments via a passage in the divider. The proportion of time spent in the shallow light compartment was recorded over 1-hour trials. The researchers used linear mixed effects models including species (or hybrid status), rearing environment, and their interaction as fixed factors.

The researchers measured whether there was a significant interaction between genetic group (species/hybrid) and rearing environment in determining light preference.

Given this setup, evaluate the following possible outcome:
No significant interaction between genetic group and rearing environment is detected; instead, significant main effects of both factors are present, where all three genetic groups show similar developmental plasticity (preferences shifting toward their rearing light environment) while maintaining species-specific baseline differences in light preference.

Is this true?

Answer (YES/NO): NO